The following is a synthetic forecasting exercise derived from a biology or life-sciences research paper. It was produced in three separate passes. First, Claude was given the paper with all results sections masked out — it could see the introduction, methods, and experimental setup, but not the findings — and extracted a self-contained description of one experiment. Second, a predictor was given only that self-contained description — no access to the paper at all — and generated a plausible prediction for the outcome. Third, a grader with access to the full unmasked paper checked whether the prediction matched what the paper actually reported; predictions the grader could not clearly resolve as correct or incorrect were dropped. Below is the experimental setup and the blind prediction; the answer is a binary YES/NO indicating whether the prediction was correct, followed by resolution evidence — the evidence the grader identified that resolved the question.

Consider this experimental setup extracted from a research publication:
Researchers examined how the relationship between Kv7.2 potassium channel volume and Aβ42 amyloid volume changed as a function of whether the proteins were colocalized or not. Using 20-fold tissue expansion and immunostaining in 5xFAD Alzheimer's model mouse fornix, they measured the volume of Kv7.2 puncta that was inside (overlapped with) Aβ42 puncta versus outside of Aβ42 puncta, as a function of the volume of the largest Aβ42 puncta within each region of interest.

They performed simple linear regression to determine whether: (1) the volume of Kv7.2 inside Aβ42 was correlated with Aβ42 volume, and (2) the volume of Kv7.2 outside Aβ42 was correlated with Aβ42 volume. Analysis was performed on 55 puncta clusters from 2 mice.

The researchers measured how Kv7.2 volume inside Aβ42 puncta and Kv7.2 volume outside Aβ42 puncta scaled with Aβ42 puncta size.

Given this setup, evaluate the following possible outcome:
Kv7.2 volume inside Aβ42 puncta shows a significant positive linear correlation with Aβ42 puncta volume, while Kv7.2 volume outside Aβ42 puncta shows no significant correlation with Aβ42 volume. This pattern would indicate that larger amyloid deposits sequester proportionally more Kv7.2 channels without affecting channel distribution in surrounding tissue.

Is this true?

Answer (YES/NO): YES